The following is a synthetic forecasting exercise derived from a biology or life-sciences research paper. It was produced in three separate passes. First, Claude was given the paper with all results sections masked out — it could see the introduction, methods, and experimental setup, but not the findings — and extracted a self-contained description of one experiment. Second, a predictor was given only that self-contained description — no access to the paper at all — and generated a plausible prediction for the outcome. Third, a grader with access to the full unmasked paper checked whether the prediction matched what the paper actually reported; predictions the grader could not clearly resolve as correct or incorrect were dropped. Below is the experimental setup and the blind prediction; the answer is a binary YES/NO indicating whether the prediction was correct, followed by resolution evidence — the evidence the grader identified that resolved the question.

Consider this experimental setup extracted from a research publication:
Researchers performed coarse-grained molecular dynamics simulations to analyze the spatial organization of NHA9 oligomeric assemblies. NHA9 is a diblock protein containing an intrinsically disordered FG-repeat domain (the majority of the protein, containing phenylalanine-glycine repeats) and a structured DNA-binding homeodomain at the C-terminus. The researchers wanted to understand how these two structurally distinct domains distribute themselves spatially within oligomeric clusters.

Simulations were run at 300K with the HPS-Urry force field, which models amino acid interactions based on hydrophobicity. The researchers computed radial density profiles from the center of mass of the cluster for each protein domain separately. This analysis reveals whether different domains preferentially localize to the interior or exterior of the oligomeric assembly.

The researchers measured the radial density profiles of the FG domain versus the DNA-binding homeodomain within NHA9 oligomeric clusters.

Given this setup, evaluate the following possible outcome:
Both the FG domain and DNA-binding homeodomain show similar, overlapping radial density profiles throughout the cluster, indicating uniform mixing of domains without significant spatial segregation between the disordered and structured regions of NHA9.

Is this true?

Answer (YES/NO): NO